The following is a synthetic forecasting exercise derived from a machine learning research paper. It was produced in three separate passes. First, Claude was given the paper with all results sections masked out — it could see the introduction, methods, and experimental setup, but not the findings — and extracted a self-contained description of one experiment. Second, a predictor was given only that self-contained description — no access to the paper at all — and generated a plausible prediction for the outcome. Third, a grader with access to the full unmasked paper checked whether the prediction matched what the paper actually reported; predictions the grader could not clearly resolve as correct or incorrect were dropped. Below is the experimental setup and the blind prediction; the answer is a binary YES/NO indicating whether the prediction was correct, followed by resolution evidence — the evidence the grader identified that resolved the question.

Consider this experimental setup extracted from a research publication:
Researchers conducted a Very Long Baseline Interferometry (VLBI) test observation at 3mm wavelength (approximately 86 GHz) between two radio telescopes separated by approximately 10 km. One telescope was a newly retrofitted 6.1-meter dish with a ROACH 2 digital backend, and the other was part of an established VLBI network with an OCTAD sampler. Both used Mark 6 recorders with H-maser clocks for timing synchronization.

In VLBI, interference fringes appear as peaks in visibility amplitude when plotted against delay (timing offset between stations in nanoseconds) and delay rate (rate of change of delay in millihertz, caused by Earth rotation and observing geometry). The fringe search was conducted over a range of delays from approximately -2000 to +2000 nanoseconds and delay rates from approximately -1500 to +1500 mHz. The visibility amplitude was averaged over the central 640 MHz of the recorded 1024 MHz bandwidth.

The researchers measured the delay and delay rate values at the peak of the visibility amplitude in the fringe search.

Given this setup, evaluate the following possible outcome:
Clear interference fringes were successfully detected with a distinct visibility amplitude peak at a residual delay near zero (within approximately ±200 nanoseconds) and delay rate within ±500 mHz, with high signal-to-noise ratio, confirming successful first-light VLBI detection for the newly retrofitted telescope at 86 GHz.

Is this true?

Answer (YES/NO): NO